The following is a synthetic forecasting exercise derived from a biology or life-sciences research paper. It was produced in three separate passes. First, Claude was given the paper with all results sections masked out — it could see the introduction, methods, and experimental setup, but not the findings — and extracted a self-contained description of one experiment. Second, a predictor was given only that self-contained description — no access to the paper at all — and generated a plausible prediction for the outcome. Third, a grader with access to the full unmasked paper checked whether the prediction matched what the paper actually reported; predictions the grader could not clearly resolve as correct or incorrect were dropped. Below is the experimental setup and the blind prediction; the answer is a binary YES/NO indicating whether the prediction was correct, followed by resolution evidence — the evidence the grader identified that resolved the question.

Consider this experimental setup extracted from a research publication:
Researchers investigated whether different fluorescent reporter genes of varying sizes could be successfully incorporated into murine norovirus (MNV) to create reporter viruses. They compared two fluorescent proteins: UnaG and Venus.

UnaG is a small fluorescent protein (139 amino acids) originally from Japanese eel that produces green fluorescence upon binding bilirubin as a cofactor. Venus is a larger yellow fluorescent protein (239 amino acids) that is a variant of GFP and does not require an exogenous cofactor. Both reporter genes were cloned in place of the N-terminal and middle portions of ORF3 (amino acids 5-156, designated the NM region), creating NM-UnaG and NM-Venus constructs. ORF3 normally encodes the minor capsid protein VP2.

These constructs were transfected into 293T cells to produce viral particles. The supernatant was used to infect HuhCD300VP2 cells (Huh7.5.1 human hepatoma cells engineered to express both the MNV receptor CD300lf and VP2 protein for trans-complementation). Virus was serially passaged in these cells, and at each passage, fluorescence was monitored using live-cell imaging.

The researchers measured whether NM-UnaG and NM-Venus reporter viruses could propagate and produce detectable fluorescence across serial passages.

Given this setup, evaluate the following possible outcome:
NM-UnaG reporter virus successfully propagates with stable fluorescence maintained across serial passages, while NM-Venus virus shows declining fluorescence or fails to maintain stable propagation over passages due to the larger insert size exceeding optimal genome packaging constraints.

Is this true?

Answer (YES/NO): NO